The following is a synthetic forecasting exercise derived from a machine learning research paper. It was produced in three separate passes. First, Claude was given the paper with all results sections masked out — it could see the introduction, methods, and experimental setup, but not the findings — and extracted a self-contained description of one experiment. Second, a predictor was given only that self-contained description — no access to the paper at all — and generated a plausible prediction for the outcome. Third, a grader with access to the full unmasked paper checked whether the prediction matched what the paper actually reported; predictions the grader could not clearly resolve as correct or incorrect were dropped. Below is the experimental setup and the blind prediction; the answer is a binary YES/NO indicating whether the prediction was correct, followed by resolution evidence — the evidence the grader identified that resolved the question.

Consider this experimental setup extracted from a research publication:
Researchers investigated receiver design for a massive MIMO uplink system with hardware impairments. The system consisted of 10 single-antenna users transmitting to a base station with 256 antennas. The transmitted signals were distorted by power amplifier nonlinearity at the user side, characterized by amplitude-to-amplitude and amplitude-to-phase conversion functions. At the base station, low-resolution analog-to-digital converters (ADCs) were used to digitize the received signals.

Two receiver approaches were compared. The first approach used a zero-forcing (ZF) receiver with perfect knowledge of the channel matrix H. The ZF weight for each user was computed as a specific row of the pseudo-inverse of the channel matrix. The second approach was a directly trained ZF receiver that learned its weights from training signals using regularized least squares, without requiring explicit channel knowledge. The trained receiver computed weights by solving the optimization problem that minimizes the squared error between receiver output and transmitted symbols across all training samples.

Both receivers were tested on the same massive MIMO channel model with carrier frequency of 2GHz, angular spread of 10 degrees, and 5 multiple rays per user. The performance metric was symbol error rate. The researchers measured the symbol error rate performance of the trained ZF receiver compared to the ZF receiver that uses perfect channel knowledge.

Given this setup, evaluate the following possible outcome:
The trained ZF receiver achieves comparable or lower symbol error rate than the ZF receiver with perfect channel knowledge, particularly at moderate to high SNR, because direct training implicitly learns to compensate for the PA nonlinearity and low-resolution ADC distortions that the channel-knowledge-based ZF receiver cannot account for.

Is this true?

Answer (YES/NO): YES